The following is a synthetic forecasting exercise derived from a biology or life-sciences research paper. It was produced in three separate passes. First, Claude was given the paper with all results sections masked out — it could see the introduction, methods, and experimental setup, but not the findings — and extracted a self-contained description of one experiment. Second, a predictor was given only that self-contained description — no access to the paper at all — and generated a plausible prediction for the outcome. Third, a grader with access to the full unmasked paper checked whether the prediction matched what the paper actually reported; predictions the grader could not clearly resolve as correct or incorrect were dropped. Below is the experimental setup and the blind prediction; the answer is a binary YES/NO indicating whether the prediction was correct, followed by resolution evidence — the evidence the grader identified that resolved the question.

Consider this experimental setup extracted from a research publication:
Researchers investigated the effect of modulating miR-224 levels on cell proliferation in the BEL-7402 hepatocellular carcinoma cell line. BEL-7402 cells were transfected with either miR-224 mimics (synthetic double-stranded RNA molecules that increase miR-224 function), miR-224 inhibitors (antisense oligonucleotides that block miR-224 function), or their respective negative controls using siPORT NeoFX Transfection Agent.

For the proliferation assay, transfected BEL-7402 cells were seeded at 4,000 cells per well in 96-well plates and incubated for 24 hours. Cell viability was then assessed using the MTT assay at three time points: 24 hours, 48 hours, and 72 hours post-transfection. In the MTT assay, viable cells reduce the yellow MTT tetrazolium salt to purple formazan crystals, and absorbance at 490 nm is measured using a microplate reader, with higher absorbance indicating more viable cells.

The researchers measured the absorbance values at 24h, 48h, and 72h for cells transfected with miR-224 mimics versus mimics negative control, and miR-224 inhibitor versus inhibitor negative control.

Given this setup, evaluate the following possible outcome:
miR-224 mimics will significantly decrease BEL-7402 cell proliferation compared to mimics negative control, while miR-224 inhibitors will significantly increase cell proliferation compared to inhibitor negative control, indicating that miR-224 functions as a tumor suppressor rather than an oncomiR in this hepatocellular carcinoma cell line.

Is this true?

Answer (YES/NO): NO